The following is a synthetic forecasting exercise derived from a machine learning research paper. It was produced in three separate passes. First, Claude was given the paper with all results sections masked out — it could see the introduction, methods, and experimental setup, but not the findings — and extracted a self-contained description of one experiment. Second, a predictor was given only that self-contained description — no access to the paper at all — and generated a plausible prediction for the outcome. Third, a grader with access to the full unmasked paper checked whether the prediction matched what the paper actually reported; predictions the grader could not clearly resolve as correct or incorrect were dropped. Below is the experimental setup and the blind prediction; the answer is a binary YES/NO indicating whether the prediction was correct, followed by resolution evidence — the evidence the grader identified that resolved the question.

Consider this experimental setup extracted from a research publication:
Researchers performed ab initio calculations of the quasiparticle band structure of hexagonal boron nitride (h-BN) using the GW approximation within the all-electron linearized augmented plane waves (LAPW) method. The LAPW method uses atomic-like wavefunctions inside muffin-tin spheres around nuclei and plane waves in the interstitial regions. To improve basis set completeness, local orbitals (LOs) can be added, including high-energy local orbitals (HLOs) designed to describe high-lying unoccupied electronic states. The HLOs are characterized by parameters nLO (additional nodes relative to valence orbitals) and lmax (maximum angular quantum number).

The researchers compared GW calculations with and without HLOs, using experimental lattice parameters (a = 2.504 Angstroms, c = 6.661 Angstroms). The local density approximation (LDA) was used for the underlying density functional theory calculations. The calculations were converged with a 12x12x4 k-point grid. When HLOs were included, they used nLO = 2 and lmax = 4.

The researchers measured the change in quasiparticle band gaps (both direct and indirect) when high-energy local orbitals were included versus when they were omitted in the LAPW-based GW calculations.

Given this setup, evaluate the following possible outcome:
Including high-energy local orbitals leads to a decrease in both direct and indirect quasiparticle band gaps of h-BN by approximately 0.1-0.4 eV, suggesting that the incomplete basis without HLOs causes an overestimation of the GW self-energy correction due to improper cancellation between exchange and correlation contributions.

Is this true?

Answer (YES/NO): NO